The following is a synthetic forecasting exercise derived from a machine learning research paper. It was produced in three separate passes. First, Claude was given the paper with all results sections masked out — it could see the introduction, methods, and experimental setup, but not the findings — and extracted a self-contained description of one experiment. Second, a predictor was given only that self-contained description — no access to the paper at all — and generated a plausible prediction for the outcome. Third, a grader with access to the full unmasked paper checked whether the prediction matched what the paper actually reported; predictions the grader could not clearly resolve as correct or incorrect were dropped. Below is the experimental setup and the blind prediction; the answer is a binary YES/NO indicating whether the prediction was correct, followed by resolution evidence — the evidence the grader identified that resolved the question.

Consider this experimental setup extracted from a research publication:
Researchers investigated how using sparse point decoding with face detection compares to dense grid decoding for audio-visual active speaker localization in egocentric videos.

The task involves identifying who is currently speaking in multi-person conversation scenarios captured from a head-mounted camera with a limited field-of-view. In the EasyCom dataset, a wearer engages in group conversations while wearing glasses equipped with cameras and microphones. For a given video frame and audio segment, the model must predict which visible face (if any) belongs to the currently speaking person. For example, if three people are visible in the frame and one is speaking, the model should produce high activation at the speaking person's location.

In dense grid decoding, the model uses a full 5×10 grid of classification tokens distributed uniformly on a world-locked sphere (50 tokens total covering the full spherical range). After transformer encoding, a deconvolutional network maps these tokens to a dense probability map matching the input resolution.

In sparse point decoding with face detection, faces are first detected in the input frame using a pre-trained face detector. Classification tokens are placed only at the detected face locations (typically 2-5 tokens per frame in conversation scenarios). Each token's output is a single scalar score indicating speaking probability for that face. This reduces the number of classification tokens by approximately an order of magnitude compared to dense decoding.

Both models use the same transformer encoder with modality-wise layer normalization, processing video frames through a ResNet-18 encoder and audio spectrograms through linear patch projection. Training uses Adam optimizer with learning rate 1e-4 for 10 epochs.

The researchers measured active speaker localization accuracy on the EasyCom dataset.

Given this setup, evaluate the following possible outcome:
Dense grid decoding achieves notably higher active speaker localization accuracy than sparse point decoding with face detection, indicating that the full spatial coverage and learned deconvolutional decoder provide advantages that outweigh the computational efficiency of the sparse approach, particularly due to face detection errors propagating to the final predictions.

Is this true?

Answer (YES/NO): NO